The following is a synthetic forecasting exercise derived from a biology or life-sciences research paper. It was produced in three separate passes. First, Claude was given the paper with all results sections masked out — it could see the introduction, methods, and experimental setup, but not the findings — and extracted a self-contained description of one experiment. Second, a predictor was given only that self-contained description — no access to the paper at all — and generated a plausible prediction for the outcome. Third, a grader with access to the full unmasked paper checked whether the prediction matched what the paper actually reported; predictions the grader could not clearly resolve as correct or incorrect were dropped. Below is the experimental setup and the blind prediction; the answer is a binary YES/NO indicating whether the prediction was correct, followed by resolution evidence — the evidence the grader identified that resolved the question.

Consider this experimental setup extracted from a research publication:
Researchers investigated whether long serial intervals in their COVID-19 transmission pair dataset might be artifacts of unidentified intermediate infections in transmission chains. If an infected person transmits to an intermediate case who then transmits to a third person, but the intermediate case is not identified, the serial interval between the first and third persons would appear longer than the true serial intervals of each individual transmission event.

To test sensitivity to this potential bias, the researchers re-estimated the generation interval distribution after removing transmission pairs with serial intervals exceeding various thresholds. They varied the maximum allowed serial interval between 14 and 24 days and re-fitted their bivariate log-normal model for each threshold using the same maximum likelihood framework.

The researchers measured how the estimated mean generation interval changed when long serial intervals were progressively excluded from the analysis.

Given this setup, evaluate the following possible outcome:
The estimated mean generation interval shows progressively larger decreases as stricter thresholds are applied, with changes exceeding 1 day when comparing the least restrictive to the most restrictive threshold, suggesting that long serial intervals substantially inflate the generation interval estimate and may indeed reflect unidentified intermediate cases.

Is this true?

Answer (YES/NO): NO